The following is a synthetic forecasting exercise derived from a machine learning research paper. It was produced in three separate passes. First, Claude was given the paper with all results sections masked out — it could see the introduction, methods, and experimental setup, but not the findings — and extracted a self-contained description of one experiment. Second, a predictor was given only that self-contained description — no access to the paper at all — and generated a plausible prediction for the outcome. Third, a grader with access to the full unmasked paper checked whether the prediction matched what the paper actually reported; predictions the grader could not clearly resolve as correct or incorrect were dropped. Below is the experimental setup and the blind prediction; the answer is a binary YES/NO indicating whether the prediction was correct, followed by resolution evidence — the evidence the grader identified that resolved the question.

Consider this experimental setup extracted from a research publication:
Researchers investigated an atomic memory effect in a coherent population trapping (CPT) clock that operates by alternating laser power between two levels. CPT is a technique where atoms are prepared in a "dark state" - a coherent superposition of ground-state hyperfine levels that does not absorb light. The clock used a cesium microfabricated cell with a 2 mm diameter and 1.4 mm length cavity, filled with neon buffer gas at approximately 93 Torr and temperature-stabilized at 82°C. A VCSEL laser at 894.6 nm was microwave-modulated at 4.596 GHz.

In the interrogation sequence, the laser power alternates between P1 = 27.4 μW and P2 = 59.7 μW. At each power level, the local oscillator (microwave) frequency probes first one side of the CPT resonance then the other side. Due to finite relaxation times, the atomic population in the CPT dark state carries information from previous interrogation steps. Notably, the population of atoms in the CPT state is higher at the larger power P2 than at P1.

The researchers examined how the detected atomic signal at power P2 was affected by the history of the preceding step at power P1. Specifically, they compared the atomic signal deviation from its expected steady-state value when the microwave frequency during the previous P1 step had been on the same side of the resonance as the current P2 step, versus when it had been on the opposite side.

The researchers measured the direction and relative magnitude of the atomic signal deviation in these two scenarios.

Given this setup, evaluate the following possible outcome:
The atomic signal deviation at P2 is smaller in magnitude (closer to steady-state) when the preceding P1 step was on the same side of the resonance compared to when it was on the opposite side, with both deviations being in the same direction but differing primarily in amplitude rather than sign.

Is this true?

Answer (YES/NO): NO